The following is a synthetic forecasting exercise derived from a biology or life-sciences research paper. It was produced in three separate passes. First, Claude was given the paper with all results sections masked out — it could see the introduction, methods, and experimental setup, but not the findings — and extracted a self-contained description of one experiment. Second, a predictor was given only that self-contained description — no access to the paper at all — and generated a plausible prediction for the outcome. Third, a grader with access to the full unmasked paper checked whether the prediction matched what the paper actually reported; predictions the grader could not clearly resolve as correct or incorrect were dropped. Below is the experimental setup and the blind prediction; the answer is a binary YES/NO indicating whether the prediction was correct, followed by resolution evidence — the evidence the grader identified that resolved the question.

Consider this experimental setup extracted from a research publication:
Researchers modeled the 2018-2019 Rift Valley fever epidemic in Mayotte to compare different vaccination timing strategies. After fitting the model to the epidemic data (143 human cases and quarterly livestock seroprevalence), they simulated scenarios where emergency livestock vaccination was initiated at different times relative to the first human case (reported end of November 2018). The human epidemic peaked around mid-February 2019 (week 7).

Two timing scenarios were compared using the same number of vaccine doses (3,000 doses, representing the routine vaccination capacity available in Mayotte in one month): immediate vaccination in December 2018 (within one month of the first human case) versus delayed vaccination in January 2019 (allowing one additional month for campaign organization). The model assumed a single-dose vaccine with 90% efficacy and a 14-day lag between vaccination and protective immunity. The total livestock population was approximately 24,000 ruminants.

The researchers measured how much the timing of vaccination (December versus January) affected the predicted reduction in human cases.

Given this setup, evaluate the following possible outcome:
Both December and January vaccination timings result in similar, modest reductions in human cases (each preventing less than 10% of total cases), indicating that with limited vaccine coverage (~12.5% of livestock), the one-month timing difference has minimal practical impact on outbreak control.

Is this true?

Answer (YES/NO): NO